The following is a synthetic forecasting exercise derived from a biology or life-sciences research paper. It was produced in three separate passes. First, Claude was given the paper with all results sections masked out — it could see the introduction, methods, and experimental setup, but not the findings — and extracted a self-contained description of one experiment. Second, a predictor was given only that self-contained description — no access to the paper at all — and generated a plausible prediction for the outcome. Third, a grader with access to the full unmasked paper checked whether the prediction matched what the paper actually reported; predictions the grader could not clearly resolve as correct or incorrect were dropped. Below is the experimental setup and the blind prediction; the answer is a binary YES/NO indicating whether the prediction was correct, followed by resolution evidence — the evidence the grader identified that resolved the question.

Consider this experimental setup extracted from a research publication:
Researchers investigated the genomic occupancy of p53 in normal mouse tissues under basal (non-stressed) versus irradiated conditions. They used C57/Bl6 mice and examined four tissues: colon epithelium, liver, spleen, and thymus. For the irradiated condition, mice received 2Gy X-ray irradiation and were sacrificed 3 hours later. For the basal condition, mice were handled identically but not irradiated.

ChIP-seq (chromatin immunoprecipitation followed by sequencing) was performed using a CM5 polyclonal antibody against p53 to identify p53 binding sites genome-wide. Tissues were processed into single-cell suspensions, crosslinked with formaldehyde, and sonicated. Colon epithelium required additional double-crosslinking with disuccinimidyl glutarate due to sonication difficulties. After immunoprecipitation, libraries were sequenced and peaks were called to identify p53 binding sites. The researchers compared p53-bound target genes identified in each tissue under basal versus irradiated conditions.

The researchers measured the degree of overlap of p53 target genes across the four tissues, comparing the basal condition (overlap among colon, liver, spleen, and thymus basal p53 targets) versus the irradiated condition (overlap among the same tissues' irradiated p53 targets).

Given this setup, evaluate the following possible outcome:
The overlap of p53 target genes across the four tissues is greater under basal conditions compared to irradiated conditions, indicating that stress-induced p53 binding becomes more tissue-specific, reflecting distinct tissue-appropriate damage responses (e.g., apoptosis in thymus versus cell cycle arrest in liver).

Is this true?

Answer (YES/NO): NO